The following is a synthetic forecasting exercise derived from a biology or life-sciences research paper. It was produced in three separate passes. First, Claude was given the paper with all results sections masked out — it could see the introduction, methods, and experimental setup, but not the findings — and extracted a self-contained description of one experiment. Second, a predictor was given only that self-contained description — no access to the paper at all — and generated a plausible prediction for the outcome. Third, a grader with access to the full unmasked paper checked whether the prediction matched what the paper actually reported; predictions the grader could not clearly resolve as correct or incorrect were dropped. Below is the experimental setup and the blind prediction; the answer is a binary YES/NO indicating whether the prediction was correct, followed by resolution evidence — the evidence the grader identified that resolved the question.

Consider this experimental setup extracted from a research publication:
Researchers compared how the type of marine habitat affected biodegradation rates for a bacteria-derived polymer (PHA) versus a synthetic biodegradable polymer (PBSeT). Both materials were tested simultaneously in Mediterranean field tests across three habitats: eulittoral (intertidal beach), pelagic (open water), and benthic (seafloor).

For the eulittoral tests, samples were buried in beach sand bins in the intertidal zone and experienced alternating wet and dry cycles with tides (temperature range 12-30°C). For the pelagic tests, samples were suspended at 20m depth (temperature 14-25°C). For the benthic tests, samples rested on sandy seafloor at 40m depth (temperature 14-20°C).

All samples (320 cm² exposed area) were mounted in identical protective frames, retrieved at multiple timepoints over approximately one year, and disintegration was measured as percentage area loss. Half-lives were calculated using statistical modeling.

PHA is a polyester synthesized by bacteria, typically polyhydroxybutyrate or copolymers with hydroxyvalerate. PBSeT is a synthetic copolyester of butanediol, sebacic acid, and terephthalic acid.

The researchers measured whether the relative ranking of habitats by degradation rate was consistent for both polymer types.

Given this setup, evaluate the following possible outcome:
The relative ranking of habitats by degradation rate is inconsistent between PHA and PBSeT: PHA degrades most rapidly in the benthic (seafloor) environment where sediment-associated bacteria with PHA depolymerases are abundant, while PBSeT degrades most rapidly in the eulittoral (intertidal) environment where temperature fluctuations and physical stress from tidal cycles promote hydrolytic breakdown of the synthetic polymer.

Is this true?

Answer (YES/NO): NO